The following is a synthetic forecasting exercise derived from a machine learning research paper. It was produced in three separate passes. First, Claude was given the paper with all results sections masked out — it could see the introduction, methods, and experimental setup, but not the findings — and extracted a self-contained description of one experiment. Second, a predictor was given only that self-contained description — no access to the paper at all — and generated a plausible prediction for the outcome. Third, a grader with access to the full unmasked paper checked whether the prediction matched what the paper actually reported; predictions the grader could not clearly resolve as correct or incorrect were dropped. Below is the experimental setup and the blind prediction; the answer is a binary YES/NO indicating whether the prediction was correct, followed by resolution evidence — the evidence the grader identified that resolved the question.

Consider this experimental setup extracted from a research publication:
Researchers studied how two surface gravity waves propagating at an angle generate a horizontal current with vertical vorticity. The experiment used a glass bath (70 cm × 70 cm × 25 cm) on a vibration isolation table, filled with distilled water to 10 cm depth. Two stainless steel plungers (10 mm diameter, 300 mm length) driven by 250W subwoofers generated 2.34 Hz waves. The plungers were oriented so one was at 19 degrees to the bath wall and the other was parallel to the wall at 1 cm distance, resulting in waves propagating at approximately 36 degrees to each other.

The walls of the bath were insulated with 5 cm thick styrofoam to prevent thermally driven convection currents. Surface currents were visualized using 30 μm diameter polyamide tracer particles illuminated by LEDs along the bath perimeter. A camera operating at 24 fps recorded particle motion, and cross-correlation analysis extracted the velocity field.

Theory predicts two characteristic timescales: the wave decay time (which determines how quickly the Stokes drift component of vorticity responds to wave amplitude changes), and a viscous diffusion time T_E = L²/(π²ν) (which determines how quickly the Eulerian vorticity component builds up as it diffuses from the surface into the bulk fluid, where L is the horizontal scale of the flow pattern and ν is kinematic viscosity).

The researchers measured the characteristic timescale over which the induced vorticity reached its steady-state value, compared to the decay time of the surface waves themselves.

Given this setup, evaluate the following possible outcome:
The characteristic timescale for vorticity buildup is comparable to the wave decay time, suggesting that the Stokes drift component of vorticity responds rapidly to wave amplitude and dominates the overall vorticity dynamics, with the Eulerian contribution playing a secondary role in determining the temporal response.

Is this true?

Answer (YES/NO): NO